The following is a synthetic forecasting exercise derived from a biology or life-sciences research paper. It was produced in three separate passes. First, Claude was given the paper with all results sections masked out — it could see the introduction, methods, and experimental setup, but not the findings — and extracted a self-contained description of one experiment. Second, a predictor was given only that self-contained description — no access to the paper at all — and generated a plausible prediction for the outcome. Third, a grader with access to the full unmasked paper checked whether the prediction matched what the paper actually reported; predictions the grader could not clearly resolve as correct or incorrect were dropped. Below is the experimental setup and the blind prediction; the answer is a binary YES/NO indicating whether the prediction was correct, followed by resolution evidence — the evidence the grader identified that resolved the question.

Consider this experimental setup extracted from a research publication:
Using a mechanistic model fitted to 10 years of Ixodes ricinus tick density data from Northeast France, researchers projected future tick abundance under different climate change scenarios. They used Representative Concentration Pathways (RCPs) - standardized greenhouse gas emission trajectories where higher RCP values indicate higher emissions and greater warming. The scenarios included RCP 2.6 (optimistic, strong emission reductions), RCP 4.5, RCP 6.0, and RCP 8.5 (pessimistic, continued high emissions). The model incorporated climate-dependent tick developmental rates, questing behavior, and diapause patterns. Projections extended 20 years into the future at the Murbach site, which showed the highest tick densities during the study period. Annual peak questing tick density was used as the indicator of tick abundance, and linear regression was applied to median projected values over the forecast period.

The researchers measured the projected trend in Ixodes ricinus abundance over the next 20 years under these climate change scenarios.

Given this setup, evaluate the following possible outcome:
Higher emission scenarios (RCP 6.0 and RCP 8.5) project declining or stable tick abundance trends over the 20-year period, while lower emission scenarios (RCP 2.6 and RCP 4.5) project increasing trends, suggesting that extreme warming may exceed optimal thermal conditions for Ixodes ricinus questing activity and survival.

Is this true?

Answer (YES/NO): NO